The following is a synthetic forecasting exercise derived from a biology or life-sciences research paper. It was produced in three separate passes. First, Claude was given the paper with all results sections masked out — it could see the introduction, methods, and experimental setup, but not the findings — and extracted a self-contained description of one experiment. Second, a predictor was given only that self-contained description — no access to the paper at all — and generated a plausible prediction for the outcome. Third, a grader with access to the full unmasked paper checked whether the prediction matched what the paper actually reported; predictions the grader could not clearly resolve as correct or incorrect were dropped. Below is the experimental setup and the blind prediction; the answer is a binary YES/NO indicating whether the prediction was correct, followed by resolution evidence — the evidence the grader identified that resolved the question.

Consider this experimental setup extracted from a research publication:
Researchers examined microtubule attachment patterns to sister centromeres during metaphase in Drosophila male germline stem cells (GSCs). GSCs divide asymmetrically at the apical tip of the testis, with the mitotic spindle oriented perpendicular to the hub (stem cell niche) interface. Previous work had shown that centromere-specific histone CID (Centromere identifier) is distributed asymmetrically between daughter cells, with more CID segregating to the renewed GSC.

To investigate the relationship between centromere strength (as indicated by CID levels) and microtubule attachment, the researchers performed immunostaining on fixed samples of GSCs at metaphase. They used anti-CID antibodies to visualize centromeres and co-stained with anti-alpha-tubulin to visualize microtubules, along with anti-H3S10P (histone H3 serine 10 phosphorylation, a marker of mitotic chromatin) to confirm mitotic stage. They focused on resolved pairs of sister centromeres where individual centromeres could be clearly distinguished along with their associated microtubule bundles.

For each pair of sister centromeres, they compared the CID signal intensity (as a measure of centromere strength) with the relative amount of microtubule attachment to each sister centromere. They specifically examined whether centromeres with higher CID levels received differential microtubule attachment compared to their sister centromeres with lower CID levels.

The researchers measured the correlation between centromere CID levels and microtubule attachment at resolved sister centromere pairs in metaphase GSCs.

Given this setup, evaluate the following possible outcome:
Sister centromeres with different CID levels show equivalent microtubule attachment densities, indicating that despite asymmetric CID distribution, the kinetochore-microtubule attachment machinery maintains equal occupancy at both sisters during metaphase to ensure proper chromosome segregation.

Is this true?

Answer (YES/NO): NO